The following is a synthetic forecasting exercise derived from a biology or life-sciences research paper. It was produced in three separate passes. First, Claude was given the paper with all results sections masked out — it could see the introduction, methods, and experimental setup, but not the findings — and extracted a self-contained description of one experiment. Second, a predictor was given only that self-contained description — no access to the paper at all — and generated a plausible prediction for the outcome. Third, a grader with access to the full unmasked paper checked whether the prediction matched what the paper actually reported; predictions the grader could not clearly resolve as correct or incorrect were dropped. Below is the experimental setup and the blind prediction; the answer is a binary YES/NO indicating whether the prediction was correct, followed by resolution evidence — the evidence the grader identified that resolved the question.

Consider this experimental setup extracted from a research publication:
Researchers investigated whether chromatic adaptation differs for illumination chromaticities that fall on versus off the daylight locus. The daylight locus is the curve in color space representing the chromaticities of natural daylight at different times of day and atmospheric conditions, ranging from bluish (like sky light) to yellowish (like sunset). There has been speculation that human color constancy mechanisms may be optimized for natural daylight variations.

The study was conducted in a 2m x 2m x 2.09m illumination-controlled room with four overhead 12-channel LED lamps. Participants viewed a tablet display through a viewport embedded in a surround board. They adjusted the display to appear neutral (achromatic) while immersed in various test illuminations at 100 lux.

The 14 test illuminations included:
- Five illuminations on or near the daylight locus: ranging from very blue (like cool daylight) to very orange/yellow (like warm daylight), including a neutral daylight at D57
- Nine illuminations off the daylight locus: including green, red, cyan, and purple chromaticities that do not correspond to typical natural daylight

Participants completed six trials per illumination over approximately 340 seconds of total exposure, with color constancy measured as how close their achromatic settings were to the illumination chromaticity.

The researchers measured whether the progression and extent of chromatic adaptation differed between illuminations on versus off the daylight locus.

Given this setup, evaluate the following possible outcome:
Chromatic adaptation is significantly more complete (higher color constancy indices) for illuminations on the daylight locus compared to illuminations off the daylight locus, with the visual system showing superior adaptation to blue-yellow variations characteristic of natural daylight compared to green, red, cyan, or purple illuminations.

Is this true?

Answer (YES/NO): NO